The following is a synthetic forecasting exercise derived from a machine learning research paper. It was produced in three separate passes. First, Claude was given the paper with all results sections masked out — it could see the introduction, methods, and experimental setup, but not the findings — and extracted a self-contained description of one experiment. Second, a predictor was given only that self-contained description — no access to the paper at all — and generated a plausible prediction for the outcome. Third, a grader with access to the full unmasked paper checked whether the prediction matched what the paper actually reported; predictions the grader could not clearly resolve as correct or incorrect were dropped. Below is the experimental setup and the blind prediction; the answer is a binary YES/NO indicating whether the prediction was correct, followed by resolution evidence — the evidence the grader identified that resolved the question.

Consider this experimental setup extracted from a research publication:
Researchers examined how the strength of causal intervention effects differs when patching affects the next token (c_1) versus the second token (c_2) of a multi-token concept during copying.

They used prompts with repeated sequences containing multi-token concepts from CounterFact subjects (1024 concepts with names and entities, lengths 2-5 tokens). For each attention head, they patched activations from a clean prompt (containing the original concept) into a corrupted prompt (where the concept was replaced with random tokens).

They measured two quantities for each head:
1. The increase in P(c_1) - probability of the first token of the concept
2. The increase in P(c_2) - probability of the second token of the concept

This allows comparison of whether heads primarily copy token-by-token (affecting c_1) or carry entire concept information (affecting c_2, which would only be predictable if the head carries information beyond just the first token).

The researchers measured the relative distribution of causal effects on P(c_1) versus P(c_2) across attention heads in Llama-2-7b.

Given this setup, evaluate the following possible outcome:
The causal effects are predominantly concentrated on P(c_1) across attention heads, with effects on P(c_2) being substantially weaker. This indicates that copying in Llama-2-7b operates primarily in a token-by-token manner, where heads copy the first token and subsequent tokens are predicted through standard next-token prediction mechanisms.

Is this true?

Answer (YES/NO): NO